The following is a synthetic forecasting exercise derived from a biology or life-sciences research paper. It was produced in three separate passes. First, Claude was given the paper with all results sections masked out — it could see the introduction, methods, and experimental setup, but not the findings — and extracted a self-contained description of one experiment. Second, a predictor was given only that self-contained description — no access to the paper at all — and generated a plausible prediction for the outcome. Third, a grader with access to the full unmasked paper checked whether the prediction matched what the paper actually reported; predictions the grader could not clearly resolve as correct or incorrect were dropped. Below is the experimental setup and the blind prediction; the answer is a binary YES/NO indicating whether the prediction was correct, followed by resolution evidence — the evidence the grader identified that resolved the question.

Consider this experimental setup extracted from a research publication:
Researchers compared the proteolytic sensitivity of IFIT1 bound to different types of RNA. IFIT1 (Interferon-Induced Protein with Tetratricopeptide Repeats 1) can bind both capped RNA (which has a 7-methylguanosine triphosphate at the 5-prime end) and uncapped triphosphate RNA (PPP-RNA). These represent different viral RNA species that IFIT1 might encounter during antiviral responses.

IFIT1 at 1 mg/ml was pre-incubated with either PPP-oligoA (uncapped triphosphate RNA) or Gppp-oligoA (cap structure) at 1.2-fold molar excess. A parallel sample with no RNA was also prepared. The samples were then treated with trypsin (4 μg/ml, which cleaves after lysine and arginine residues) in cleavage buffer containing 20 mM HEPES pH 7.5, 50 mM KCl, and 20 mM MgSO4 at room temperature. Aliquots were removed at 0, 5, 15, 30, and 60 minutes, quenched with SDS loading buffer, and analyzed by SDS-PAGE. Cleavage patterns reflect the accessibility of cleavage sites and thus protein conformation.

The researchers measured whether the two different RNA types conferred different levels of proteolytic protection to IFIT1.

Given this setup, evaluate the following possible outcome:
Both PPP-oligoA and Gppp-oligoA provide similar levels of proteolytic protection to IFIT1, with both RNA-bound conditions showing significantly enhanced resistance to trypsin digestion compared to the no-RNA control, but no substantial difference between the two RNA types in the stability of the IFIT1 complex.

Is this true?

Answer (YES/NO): NO